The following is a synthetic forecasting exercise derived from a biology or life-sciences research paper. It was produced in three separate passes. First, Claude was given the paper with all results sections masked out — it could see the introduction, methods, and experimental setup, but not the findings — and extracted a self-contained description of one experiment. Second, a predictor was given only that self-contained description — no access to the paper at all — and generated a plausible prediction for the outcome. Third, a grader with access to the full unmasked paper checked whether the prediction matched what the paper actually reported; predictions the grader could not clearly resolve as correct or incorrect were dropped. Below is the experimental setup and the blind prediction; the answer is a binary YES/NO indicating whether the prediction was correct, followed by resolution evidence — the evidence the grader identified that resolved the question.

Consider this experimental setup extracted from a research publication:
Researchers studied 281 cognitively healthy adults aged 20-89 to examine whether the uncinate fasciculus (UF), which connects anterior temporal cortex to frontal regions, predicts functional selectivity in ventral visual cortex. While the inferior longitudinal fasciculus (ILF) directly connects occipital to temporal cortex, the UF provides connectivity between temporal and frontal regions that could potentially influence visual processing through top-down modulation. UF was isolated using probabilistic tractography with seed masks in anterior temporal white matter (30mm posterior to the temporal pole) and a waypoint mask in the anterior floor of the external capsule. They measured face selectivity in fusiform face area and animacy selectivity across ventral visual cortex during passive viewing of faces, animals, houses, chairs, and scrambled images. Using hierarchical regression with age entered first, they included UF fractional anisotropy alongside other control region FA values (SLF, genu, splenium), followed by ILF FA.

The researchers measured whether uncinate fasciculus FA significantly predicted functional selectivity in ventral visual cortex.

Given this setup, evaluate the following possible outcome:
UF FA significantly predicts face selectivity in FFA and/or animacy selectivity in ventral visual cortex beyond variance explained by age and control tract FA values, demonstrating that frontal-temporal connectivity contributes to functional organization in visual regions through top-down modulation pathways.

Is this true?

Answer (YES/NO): NO